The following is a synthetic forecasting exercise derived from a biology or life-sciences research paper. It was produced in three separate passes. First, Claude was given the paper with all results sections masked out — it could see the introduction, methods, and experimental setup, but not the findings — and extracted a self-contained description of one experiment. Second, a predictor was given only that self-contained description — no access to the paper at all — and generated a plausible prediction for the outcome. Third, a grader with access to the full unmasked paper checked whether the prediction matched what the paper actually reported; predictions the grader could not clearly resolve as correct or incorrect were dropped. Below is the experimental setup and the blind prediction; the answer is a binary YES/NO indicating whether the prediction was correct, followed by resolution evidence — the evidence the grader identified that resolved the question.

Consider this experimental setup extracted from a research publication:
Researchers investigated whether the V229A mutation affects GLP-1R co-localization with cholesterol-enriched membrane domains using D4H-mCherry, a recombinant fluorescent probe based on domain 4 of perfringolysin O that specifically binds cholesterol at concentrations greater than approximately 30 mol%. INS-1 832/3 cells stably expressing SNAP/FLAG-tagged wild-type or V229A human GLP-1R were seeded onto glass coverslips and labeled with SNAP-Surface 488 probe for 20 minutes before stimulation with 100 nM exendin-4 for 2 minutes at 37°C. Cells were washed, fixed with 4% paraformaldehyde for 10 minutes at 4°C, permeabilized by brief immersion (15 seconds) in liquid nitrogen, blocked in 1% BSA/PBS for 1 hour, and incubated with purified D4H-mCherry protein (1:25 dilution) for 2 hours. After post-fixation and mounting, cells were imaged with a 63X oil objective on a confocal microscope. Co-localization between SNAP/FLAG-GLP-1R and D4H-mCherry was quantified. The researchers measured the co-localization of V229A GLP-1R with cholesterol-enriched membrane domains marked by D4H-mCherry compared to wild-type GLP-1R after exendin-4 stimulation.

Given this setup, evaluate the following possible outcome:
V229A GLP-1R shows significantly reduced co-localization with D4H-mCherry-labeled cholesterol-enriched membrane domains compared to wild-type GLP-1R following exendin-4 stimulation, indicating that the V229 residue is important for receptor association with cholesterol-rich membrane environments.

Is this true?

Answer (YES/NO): NO